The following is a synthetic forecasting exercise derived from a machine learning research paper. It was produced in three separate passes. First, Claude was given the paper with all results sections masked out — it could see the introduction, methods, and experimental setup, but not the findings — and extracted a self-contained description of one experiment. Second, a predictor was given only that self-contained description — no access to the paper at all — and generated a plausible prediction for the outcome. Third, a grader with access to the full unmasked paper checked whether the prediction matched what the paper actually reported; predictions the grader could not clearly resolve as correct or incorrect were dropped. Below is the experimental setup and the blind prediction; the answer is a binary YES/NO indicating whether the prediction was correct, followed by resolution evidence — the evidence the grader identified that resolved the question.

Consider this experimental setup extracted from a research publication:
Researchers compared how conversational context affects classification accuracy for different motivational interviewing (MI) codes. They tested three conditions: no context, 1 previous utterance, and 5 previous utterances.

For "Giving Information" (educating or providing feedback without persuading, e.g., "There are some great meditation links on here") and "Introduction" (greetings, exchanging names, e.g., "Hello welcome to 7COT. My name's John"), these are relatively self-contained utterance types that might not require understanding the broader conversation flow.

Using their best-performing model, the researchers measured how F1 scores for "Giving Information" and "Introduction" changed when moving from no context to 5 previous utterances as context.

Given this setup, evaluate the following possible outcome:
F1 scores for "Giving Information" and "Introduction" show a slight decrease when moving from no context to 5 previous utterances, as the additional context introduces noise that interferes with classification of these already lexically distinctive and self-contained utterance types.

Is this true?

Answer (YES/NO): NO